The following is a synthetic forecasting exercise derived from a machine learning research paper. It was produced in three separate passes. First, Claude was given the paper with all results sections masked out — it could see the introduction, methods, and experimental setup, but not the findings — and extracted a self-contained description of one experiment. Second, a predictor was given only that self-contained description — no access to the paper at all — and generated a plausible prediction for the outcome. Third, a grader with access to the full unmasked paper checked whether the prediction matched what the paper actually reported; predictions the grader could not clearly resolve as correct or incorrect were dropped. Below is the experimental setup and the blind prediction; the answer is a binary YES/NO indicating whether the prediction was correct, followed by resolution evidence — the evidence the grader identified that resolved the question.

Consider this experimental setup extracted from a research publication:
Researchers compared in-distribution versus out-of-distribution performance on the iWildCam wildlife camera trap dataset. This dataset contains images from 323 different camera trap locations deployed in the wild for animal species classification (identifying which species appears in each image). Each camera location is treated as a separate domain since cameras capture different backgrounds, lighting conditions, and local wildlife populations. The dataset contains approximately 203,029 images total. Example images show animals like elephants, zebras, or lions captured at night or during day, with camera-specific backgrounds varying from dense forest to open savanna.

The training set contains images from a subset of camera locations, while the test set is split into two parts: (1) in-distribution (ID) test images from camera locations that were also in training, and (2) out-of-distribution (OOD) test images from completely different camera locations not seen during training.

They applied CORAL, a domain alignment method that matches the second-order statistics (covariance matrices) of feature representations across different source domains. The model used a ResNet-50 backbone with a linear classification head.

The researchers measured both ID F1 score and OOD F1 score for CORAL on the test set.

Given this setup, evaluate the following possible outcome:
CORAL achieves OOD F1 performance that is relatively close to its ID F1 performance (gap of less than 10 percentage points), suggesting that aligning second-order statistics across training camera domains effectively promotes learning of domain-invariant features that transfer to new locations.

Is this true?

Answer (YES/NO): NO